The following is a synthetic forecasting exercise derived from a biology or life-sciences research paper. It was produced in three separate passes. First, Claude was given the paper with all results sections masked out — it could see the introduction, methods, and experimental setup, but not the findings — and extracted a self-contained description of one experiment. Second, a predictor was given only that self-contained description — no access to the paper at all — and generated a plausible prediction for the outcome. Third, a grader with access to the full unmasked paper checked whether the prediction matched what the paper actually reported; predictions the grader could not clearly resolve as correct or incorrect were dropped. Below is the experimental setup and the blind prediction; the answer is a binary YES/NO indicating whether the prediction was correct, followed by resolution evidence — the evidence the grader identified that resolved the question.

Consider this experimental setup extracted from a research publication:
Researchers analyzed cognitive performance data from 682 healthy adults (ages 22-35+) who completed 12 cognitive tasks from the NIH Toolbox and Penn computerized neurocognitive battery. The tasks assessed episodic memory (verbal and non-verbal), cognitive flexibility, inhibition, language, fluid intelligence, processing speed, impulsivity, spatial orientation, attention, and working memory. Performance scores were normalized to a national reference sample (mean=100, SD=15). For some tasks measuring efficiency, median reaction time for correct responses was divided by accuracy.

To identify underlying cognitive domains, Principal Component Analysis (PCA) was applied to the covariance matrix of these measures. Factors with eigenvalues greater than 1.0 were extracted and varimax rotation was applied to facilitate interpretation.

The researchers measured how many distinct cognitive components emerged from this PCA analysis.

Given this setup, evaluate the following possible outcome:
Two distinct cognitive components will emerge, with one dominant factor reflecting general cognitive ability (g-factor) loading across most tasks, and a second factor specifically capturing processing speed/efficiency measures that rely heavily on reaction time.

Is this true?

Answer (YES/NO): NO